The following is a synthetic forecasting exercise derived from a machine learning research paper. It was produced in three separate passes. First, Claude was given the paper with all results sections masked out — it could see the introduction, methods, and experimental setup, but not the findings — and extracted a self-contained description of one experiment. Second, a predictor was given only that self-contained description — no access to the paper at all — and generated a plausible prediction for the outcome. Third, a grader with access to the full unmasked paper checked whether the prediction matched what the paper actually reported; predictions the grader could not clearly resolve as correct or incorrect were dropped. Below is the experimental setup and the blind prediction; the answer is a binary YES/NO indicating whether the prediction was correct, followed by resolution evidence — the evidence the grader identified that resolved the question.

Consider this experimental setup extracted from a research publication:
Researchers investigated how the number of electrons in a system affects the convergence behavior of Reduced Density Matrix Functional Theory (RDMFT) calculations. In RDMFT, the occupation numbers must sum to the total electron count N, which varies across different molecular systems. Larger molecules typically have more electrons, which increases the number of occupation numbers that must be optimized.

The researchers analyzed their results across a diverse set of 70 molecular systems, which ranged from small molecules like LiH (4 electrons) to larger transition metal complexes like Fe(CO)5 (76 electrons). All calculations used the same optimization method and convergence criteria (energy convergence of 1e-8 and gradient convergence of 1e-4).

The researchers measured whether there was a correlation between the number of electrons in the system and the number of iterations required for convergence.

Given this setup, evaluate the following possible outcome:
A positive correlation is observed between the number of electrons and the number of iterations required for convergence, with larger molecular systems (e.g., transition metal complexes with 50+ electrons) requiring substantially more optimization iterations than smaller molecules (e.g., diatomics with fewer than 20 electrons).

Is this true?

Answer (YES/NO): NO